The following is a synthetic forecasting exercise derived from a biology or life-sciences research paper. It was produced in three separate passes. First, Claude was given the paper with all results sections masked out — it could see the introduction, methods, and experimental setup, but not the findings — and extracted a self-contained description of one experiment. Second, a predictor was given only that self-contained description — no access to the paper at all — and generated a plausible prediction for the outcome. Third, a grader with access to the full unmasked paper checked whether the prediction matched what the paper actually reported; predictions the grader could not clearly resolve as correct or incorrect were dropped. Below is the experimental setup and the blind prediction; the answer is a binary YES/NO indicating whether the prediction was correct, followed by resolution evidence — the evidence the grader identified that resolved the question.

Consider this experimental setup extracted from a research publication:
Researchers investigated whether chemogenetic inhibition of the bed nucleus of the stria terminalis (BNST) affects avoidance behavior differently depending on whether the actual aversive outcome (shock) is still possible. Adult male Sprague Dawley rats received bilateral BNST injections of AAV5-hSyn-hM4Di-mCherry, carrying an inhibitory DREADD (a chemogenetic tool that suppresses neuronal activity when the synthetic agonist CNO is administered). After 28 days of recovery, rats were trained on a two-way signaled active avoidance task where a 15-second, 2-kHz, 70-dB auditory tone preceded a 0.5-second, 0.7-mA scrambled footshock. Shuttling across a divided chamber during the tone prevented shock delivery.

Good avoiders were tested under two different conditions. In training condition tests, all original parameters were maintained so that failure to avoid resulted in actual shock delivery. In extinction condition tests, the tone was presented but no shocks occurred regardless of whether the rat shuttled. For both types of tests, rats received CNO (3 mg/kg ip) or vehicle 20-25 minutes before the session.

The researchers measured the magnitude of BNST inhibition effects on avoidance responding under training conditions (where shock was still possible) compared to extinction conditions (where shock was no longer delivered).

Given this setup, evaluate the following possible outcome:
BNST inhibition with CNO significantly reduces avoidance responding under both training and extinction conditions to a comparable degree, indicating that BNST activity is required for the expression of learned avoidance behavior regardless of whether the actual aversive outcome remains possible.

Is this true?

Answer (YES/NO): YES